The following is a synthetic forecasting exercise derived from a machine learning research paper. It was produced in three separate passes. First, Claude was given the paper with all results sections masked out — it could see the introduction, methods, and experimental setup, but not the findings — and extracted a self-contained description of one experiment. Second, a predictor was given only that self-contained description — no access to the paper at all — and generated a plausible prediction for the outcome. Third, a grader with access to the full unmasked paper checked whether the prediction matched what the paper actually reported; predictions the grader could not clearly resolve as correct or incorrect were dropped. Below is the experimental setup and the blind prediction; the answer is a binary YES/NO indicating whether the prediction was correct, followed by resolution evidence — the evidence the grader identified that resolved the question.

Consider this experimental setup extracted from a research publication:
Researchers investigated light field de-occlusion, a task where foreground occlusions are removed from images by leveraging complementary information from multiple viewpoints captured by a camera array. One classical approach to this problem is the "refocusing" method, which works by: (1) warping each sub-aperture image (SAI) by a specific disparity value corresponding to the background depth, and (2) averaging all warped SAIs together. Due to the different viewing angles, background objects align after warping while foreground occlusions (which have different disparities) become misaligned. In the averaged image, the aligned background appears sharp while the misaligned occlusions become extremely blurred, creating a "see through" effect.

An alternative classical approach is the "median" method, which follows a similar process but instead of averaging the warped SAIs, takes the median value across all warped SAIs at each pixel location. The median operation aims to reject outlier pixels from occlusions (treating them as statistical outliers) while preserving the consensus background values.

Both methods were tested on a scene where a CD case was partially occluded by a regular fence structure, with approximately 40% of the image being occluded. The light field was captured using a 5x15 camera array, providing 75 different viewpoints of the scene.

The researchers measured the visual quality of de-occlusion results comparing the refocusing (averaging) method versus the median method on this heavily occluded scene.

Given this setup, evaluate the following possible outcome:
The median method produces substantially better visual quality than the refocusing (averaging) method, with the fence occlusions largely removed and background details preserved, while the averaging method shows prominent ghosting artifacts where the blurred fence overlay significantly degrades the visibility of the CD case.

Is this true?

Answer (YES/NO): NO